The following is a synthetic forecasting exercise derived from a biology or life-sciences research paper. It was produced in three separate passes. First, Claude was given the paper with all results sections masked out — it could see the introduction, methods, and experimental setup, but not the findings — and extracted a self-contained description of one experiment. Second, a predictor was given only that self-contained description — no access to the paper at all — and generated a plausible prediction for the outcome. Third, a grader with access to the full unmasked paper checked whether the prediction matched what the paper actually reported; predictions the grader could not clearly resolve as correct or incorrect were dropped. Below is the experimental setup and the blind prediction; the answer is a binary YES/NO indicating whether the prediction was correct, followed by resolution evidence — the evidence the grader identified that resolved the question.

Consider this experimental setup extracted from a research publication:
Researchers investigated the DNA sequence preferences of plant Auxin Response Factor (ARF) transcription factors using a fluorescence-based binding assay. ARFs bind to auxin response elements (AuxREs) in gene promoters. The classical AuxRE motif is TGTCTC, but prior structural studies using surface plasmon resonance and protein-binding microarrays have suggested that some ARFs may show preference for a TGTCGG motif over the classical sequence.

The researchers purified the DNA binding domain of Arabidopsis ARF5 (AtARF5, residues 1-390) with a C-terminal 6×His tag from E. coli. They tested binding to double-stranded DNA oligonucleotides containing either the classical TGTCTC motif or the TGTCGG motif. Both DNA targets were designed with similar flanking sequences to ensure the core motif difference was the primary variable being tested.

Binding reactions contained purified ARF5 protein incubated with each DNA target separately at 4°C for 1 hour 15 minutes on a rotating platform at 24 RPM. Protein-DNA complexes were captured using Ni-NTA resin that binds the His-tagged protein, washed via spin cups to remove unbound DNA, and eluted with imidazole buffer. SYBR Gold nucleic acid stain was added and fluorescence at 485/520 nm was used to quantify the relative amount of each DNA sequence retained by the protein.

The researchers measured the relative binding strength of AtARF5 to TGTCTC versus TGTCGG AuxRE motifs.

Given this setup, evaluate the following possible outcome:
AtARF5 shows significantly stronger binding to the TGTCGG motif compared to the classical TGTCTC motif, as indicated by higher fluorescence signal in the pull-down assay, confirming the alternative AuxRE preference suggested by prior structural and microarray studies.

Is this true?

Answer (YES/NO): YES